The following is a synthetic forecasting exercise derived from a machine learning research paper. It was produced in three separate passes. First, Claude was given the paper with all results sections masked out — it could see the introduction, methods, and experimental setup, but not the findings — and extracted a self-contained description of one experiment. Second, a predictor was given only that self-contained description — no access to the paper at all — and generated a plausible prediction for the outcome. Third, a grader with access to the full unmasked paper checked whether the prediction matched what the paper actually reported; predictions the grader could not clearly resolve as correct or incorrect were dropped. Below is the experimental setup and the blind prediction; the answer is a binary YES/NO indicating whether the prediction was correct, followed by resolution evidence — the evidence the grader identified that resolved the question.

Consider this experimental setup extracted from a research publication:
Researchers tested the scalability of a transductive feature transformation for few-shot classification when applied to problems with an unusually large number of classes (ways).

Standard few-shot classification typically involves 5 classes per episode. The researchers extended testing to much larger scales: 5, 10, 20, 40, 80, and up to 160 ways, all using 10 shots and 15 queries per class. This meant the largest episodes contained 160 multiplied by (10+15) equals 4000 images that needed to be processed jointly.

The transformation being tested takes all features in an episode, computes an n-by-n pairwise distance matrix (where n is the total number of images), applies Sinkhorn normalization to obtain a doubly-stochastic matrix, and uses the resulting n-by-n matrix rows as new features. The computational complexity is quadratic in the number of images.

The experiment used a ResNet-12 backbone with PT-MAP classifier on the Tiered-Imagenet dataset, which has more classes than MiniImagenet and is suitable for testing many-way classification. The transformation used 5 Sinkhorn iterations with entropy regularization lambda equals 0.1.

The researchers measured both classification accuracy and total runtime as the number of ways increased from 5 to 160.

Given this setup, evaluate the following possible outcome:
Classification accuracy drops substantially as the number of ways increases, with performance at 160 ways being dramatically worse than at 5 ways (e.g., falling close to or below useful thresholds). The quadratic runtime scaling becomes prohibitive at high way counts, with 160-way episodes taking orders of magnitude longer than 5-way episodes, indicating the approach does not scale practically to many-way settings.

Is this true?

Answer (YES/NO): NO